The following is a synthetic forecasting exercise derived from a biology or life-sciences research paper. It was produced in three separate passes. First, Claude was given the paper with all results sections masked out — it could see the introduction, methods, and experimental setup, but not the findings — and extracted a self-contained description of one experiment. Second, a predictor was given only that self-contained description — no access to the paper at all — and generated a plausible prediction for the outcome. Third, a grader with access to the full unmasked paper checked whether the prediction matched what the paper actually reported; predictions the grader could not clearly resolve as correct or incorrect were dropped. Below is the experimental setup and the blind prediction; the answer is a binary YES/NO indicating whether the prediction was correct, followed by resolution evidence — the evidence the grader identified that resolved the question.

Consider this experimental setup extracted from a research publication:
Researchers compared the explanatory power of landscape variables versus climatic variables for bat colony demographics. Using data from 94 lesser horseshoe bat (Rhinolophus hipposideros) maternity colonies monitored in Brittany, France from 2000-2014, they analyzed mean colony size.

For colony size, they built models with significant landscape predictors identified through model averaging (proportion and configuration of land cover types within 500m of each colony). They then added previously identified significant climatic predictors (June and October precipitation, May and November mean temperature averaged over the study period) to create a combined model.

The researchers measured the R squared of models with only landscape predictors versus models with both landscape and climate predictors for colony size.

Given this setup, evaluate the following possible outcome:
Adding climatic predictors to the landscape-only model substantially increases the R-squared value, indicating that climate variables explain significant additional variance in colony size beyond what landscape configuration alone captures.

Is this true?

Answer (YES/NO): YES